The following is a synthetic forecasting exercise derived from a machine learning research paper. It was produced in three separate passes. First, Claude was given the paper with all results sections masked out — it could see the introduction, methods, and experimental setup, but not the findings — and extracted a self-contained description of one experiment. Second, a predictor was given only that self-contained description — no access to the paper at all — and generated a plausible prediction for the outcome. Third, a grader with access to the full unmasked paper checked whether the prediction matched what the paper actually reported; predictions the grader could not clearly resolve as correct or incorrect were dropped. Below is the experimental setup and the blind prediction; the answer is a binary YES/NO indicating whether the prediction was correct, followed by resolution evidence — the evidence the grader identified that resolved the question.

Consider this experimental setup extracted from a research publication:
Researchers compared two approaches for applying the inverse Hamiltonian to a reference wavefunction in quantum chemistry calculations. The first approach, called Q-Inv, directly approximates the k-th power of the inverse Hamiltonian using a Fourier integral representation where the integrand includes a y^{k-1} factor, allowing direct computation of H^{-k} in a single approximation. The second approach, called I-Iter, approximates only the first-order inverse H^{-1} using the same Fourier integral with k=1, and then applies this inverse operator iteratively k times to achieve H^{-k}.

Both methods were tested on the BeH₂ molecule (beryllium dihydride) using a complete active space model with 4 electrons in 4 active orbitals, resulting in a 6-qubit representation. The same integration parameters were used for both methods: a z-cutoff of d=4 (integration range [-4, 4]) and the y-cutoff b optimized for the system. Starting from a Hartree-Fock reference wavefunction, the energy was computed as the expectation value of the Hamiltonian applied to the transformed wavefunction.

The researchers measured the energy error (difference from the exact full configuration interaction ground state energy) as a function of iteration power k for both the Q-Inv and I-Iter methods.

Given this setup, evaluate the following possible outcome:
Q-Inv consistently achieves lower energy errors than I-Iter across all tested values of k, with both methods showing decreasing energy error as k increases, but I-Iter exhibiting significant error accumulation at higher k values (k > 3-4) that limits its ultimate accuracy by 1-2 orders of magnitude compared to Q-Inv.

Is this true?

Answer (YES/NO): NO